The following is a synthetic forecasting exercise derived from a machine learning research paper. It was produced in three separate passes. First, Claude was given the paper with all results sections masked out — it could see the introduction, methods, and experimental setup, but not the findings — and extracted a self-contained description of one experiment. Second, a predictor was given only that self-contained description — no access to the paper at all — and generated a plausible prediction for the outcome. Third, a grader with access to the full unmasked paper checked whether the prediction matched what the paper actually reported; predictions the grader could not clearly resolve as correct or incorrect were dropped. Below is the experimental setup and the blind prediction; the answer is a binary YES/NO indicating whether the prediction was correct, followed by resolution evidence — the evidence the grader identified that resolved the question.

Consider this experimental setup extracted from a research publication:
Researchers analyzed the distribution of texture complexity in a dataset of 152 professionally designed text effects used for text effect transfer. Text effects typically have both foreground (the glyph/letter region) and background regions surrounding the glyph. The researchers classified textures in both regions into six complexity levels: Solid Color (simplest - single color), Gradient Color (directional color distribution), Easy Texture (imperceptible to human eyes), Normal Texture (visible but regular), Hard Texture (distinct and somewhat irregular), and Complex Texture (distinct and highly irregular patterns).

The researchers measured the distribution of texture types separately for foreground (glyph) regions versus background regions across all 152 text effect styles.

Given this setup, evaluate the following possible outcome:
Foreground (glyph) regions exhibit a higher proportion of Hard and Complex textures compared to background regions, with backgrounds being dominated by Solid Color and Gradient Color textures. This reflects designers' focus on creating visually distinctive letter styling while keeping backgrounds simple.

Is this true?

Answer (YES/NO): YES